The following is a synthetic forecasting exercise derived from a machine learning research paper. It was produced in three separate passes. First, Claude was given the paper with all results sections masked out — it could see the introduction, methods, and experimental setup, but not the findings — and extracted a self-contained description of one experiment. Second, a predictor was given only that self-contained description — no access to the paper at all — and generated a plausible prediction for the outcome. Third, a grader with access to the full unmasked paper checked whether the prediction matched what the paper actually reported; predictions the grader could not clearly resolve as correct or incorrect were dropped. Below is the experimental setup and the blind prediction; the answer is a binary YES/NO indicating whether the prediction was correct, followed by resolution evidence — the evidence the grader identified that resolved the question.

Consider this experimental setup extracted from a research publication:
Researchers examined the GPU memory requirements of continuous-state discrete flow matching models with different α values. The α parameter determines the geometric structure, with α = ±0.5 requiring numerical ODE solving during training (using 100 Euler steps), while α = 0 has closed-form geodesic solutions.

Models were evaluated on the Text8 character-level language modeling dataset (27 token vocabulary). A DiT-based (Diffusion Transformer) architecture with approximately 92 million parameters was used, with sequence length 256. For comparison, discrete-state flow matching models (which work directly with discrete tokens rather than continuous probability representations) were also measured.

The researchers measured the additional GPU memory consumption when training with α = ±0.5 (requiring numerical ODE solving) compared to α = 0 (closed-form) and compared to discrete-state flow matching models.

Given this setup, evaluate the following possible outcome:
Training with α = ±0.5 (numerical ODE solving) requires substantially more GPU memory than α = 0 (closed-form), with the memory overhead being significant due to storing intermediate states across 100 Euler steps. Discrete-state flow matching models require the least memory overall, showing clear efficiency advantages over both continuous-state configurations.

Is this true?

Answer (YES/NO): NO